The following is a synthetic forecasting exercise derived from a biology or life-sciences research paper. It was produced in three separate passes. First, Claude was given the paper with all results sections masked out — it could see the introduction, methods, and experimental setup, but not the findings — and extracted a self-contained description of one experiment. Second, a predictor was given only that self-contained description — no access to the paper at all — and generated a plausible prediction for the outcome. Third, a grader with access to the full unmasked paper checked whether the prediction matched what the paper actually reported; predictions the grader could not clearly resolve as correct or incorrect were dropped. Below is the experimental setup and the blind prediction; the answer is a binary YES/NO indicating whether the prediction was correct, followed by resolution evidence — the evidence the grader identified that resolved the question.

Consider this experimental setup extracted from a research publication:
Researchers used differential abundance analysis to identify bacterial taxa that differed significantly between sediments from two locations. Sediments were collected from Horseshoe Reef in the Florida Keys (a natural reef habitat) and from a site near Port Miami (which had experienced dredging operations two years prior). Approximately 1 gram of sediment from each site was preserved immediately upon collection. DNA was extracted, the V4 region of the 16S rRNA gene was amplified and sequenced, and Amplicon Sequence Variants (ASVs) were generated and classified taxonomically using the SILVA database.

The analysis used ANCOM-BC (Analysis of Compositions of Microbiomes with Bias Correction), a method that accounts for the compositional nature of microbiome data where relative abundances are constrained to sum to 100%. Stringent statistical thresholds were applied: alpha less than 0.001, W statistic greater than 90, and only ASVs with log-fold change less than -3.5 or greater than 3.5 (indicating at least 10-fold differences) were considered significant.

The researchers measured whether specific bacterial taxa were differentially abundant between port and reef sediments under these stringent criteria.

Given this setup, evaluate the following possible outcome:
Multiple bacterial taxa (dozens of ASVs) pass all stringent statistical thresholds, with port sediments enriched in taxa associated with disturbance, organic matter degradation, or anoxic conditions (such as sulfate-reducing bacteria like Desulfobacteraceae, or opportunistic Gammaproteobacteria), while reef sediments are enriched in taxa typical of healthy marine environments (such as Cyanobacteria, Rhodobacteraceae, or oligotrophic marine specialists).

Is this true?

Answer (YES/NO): YES